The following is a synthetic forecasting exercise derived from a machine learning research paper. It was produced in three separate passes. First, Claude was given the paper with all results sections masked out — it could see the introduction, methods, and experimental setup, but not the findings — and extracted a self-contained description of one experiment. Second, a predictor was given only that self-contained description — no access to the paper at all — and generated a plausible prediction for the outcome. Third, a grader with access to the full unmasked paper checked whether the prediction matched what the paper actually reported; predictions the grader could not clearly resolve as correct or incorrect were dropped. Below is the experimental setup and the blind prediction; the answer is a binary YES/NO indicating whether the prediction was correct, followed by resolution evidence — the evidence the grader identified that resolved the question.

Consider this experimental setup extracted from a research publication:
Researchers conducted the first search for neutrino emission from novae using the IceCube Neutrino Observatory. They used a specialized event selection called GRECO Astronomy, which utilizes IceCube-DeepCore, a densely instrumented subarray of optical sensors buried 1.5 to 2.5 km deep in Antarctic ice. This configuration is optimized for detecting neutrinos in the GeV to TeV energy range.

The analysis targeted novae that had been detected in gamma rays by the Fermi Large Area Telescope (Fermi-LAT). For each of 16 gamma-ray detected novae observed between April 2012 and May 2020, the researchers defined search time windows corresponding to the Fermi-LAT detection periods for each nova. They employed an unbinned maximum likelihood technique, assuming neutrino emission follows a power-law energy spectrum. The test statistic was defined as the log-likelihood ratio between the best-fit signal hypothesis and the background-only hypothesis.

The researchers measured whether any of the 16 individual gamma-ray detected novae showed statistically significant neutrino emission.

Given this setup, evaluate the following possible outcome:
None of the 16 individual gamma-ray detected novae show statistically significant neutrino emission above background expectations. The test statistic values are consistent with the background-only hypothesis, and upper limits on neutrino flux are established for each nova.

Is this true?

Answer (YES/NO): YES